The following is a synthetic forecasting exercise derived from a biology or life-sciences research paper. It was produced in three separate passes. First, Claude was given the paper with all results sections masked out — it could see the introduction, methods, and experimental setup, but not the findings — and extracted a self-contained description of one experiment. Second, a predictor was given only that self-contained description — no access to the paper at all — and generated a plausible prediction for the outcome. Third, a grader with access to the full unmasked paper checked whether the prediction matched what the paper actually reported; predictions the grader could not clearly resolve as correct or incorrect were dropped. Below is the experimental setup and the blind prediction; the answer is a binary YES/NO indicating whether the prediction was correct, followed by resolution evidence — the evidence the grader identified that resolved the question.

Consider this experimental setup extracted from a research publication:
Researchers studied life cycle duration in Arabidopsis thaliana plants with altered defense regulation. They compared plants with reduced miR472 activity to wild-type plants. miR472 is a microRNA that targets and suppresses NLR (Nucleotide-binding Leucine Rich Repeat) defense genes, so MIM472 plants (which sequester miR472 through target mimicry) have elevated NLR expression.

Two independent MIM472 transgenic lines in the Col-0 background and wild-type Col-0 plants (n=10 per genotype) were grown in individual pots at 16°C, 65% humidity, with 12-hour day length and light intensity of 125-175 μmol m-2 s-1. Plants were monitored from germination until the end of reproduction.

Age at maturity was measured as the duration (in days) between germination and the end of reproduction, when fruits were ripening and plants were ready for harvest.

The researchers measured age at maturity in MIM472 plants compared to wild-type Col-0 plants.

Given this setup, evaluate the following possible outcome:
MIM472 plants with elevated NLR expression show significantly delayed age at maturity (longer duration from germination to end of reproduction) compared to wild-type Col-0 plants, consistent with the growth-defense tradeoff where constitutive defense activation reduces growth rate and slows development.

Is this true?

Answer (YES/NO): YES